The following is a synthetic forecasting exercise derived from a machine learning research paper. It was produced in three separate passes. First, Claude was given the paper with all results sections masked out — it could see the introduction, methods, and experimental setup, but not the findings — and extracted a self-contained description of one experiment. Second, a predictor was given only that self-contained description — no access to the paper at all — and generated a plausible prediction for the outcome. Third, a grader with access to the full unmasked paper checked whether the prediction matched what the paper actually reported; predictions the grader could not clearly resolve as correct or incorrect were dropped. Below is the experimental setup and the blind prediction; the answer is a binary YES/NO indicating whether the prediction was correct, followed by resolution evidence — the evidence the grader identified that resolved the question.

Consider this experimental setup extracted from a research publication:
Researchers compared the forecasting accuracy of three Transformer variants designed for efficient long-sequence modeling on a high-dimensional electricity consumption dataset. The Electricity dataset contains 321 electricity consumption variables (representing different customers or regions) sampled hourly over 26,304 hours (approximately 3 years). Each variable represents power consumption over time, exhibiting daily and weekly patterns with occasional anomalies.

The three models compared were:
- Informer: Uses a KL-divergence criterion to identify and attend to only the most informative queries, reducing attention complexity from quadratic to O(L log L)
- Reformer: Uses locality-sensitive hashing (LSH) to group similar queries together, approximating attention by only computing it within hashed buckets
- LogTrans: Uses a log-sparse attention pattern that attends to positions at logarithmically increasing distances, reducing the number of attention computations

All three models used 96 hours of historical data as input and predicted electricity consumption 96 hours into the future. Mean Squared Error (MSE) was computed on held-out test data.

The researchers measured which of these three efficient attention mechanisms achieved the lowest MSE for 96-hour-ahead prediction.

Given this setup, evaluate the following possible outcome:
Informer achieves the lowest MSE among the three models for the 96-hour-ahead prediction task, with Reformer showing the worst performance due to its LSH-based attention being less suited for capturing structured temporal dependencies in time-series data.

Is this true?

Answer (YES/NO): NO